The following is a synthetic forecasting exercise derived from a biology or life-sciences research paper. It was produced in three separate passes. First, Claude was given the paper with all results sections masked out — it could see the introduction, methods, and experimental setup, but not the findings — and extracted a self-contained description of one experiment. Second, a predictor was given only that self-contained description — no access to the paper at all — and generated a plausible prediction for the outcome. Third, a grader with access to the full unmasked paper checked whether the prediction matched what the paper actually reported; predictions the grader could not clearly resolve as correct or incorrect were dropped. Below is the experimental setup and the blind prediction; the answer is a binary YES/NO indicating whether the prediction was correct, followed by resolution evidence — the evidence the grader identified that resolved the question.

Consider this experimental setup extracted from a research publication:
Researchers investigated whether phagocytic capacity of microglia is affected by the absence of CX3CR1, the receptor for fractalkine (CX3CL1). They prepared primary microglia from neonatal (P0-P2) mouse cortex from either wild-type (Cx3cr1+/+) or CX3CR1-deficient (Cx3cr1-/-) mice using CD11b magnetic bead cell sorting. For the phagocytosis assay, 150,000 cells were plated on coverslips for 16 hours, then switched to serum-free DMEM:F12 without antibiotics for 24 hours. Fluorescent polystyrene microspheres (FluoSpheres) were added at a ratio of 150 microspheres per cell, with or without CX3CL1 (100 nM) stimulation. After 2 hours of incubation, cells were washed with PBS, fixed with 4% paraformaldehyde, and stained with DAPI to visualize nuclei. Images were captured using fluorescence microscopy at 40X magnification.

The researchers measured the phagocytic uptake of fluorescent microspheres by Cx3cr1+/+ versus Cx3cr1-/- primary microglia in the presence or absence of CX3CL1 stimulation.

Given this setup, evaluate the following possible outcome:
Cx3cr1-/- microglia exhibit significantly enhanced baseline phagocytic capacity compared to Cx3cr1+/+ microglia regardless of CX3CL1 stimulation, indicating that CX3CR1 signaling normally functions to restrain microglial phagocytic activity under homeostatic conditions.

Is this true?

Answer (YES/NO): NO